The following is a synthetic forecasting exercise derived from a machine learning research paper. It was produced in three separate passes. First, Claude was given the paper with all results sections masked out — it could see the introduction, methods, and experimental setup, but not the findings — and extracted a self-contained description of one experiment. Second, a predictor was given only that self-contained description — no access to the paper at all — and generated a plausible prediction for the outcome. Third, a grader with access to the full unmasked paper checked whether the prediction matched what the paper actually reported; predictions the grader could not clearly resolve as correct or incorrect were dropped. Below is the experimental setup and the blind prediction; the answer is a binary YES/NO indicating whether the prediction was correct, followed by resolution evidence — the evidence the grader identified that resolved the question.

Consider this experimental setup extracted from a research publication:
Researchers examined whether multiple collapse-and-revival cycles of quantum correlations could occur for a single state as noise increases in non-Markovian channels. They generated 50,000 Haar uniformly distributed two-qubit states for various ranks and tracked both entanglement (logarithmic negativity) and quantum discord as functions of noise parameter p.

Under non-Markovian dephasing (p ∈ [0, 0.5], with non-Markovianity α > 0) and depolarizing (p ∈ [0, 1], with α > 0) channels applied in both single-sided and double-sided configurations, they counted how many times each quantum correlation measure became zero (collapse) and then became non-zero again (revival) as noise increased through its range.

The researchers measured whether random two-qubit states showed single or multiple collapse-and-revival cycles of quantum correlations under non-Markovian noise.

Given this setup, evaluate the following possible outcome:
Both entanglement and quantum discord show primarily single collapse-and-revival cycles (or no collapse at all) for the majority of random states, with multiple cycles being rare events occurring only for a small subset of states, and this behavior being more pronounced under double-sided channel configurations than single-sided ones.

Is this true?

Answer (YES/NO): NO